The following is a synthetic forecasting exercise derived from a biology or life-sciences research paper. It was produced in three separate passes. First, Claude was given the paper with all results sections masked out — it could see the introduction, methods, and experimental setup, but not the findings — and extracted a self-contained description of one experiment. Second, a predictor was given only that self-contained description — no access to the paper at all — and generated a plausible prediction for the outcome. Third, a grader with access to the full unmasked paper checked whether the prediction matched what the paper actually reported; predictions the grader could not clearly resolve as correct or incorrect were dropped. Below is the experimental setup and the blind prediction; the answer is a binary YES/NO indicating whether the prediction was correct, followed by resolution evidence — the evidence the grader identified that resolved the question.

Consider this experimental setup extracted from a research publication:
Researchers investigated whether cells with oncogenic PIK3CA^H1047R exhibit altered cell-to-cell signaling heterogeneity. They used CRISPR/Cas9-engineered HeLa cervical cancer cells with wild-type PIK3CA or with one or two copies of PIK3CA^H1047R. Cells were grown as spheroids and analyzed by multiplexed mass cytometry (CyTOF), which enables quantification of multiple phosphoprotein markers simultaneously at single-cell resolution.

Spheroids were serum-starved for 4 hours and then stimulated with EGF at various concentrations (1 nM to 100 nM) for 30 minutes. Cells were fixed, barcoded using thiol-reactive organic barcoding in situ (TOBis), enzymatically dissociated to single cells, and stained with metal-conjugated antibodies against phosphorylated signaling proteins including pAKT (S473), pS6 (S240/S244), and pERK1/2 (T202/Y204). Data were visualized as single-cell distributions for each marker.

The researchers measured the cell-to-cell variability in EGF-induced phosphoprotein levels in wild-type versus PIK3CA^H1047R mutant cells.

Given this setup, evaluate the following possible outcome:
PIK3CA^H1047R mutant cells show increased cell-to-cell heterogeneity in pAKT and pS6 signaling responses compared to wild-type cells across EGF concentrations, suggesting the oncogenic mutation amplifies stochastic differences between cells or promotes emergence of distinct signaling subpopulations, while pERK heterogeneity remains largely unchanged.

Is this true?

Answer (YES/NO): NO